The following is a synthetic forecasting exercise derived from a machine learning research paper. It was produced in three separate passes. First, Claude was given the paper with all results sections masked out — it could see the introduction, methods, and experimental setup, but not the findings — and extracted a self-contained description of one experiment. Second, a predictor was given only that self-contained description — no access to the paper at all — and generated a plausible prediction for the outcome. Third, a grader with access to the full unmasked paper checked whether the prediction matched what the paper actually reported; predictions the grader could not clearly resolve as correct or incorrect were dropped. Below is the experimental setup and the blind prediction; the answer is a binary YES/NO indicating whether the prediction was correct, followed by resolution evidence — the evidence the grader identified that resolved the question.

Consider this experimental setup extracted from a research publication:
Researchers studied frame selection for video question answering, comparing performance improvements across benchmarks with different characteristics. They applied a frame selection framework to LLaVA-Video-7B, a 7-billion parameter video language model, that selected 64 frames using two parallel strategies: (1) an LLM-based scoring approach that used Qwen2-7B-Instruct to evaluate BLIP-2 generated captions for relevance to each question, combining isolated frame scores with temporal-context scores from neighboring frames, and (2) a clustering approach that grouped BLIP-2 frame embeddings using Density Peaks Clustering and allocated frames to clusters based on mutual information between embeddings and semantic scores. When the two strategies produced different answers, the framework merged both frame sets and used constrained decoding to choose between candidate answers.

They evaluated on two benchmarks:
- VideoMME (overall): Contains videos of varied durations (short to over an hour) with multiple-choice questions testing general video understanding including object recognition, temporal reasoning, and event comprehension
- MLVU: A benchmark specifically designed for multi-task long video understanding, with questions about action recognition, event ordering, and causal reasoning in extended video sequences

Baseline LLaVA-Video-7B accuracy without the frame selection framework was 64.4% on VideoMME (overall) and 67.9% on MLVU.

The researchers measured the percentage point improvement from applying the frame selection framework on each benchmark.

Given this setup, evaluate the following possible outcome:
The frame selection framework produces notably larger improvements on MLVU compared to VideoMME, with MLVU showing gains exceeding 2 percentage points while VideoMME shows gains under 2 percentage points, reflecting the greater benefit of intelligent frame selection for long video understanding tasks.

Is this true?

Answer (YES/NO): YES